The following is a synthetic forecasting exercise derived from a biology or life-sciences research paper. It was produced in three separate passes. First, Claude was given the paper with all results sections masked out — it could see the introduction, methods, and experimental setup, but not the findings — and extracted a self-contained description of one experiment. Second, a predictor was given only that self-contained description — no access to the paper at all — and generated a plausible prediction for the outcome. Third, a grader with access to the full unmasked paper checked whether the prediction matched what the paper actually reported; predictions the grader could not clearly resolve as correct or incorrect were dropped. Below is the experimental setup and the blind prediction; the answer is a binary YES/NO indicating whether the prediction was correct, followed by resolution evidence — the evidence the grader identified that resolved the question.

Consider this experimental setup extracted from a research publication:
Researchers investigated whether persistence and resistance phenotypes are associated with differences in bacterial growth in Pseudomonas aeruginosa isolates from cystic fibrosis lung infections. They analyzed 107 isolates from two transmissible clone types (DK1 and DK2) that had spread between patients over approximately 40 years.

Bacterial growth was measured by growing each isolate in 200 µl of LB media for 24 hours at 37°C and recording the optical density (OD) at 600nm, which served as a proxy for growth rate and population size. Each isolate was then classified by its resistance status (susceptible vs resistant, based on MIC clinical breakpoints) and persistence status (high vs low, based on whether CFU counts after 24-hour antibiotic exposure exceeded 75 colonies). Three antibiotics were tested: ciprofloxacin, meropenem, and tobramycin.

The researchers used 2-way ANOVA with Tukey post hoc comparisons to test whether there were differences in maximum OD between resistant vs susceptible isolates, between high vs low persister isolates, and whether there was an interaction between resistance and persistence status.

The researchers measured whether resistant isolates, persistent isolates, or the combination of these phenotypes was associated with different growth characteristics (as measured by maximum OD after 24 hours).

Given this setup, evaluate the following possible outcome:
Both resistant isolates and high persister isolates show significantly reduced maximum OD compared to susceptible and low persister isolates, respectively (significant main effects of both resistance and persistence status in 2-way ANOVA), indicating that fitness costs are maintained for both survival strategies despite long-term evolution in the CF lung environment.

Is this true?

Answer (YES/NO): NO